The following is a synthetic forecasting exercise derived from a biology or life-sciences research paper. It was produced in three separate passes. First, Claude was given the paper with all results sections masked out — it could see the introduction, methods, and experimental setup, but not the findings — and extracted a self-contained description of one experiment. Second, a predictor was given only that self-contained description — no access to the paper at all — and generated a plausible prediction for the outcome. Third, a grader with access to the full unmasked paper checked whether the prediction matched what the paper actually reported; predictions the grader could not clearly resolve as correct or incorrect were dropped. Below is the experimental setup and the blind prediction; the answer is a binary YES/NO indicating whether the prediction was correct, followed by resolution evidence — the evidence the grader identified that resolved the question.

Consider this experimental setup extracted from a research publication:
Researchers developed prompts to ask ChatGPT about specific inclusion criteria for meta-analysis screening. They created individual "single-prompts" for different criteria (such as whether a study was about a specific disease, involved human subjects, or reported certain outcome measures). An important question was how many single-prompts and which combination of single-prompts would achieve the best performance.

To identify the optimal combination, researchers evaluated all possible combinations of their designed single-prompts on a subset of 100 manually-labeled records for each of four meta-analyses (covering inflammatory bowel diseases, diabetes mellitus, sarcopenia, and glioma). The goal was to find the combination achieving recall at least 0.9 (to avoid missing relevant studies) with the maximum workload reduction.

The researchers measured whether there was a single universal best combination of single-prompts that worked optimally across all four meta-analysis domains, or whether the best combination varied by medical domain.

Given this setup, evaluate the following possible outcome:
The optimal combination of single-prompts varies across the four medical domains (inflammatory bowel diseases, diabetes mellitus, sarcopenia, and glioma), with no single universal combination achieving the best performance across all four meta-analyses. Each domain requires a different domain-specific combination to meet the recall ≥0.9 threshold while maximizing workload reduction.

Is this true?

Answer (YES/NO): YES